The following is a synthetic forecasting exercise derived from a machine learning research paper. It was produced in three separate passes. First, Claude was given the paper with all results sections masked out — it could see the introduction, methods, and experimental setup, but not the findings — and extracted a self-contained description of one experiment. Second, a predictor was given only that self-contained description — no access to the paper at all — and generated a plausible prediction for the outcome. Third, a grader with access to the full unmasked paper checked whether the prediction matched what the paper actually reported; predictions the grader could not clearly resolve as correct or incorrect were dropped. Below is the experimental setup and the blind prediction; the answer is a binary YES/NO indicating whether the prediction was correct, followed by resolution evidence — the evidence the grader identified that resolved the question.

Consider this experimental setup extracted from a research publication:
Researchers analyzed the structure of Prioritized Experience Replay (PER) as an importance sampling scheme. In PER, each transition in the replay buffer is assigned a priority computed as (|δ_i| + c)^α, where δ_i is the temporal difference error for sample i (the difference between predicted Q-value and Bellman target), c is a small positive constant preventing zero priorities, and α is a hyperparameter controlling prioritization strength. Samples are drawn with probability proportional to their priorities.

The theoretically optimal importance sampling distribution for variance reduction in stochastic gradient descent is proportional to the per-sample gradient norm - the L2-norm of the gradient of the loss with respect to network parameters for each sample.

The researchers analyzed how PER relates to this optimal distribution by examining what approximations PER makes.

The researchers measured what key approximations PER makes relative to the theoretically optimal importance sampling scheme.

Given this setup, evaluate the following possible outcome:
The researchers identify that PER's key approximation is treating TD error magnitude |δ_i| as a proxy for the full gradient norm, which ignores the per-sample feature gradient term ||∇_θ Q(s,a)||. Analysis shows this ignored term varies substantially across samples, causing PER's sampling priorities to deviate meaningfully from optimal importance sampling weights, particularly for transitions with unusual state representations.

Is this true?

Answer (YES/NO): NO